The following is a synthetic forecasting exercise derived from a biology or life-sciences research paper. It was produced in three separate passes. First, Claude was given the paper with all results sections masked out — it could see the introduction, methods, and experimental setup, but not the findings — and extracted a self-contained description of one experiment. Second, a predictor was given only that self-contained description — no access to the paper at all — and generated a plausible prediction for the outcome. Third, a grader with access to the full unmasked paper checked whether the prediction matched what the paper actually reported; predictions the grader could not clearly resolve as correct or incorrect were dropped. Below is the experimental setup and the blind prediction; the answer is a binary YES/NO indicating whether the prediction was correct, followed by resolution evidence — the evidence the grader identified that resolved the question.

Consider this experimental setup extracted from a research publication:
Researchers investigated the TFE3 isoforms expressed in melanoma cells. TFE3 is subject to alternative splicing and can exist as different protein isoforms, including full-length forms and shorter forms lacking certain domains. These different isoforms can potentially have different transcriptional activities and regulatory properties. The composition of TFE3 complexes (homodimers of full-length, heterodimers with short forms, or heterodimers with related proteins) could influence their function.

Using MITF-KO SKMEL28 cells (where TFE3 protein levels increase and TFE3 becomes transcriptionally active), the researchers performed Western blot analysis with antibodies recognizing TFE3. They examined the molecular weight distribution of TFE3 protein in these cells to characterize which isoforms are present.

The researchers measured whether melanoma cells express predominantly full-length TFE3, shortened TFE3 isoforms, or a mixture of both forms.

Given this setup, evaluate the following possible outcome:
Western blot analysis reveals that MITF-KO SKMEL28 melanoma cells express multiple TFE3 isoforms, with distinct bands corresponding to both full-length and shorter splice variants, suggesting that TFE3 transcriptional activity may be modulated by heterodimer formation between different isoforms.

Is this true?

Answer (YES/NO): YES